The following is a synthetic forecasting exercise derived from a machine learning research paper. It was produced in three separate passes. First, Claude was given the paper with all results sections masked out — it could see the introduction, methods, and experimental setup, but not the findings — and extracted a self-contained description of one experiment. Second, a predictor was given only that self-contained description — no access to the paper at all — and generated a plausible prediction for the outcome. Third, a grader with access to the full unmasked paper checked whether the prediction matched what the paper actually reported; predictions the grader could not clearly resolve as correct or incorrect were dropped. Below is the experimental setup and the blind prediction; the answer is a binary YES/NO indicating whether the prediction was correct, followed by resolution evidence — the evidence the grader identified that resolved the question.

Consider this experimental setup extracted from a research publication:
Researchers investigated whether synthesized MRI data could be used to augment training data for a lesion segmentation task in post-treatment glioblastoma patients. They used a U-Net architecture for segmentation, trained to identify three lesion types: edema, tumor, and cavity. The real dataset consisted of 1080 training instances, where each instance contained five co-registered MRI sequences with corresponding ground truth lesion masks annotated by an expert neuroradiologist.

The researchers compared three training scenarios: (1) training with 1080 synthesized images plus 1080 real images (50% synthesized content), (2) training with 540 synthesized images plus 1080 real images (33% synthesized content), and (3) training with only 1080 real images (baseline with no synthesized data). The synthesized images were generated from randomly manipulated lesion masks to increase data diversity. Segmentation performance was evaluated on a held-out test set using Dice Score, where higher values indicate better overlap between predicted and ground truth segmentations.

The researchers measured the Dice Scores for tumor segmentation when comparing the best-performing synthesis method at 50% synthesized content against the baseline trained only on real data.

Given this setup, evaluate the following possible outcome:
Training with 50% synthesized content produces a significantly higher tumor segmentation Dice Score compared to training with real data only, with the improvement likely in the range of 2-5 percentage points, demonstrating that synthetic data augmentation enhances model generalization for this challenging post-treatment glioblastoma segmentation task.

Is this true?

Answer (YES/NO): NO